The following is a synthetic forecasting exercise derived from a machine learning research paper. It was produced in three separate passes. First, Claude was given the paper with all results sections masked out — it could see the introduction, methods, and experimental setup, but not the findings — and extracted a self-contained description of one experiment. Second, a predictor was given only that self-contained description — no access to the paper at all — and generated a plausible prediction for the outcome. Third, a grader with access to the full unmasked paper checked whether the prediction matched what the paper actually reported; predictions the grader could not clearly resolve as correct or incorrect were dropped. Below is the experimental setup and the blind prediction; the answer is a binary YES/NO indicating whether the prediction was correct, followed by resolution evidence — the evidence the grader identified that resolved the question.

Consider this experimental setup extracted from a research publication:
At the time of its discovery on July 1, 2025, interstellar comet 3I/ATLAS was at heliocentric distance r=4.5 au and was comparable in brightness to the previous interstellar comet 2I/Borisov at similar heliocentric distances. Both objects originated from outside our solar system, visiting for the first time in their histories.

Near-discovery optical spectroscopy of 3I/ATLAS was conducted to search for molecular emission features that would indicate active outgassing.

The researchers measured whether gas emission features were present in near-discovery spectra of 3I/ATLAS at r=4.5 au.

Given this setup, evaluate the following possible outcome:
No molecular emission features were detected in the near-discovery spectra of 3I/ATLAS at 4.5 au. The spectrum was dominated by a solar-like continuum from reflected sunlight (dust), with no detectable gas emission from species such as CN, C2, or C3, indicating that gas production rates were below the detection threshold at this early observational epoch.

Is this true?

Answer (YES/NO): YES